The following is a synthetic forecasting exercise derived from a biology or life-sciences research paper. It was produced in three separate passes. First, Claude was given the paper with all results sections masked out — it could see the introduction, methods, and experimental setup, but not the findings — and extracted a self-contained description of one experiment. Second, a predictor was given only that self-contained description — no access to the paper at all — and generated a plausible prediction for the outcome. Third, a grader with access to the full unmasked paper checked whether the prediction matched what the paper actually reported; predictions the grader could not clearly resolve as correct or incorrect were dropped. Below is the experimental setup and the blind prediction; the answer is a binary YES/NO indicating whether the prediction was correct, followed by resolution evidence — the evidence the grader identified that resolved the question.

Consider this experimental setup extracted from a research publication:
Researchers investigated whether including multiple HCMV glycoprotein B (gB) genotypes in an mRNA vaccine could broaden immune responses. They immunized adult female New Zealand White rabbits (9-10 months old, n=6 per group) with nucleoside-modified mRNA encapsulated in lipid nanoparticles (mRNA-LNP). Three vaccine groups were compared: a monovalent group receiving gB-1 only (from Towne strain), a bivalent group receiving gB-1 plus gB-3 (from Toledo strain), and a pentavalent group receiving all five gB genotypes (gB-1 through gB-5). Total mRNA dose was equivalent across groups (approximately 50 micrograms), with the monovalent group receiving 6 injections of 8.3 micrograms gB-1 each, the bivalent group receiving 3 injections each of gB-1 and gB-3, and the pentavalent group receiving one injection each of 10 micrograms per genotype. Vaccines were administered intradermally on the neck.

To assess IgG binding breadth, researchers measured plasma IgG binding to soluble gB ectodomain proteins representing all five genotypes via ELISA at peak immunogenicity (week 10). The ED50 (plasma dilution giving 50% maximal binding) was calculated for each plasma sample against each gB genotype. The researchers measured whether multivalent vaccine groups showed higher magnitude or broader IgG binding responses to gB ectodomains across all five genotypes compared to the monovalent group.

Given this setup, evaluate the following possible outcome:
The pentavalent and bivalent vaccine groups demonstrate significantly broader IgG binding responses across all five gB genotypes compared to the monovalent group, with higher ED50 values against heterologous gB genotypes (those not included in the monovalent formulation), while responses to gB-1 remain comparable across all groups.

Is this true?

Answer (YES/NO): NO